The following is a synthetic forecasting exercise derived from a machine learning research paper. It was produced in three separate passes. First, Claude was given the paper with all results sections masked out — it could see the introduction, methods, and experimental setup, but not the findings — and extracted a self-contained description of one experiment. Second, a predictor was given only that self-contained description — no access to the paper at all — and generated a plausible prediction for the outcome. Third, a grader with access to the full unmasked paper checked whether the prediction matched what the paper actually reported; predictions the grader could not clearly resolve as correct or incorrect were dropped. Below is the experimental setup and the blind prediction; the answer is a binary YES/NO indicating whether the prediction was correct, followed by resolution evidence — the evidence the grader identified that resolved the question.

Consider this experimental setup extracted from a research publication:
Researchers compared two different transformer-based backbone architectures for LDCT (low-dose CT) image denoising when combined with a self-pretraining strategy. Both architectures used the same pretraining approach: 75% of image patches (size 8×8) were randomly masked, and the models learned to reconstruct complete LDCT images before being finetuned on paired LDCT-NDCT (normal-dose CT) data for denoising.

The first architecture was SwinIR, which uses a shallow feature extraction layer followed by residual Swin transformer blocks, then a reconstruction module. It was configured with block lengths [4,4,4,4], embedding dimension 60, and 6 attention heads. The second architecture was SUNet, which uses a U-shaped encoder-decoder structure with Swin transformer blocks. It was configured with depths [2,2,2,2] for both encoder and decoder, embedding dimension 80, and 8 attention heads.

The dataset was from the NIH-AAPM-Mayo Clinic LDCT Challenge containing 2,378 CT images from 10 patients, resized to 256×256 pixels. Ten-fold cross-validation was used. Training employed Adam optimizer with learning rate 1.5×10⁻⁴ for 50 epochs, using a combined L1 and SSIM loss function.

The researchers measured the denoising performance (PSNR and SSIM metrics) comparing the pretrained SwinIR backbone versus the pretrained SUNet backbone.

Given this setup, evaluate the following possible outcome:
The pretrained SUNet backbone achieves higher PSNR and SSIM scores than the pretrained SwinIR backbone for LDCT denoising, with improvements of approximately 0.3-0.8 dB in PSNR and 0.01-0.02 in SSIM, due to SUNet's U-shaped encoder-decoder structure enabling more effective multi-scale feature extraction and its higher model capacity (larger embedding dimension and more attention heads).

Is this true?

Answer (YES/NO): NO